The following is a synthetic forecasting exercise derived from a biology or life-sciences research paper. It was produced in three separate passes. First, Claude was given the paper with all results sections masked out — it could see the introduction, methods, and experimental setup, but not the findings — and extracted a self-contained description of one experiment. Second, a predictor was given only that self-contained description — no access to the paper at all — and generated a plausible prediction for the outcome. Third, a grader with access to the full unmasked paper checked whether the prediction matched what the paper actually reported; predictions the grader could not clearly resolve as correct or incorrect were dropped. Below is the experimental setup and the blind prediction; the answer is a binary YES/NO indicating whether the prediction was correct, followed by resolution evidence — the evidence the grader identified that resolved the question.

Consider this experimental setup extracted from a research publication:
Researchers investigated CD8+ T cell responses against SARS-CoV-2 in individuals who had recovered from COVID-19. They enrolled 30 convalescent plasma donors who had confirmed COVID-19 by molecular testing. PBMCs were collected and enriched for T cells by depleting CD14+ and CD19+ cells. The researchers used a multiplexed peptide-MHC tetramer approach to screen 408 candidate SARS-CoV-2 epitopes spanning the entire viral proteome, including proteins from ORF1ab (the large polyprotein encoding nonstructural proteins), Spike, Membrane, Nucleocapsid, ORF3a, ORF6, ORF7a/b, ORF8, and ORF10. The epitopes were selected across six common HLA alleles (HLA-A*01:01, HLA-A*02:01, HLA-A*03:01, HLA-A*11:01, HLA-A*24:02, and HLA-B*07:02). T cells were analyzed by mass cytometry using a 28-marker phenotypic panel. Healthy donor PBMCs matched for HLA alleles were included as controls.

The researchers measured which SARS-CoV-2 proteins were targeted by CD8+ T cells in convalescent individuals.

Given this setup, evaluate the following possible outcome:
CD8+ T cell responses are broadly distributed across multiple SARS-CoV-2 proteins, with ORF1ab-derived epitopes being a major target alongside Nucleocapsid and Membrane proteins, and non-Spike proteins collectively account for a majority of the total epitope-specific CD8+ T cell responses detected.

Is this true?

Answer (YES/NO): NO